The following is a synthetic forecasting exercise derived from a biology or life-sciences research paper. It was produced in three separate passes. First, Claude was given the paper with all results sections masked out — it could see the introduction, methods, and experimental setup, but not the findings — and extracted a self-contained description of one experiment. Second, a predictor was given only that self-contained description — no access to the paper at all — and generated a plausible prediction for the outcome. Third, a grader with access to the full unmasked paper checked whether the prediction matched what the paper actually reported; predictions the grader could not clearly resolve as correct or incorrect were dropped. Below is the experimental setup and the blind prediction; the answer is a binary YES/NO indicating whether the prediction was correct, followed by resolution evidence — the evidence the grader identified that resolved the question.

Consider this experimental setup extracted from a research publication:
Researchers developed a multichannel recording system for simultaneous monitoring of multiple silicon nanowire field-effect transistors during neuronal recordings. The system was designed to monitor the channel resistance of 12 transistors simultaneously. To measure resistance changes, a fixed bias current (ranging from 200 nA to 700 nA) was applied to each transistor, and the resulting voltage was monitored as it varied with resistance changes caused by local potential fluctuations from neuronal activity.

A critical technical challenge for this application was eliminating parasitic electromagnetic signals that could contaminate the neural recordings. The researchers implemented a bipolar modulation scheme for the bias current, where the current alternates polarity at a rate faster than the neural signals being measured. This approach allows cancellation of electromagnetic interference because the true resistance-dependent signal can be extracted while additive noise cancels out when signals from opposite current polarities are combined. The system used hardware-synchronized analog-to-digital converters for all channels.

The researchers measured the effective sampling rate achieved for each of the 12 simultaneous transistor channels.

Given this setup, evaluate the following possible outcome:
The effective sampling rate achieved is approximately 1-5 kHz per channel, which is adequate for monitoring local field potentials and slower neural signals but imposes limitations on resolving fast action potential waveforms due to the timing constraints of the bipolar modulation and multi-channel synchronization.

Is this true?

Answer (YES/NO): NO